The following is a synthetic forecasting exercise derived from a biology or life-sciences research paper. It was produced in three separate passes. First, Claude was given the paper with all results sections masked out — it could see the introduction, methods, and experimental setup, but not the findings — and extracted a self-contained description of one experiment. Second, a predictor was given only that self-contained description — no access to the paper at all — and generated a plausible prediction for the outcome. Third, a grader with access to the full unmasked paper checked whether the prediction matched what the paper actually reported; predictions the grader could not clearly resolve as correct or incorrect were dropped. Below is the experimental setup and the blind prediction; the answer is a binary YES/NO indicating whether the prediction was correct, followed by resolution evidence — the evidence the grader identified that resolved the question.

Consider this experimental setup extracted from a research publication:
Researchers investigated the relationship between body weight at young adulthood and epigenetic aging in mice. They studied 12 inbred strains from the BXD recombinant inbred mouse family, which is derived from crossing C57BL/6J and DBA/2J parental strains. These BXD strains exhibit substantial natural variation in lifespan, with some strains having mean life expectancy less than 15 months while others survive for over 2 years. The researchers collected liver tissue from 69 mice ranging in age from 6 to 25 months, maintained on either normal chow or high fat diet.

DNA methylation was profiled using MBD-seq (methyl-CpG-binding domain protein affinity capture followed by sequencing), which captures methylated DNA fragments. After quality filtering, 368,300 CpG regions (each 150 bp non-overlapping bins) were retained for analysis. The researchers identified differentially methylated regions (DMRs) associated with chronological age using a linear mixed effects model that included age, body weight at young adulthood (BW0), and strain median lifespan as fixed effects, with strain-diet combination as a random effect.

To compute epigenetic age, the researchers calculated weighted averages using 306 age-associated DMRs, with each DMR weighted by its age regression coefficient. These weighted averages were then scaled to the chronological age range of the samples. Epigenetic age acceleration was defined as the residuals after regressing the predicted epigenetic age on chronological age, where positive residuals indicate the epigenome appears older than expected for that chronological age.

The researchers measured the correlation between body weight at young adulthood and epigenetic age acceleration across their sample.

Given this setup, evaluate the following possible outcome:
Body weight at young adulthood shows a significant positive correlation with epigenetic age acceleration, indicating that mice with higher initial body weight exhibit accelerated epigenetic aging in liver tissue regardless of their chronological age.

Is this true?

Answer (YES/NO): YES